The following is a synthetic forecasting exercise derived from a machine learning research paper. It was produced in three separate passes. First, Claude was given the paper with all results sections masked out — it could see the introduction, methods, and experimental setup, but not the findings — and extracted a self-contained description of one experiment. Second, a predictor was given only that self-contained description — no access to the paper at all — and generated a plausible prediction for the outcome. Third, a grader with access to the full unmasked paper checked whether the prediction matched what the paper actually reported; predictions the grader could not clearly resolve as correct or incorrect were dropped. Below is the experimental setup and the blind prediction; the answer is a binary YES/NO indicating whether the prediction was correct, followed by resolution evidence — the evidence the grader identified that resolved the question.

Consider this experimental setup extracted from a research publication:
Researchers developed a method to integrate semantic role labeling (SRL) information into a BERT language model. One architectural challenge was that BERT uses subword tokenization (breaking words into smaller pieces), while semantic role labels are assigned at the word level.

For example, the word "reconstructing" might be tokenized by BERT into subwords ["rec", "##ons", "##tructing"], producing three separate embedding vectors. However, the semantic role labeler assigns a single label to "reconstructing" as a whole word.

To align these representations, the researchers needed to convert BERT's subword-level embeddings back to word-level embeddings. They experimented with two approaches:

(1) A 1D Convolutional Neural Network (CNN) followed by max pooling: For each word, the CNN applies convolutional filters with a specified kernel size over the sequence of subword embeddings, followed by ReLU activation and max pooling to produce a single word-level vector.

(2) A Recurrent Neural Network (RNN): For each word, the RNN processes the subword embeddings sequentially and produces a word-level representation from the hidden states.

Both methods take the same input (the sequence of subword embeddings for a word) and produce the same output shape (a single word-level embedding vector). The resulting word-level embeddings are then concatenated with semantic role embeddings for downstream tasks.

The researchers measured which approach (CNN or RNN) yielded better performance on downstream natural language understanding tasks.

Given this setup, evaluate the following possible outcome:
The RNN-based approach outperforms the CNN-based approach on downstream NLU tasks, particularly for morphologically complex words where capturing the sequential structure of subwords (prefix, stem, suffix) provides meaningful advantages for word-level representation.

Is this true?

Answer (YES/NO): NO